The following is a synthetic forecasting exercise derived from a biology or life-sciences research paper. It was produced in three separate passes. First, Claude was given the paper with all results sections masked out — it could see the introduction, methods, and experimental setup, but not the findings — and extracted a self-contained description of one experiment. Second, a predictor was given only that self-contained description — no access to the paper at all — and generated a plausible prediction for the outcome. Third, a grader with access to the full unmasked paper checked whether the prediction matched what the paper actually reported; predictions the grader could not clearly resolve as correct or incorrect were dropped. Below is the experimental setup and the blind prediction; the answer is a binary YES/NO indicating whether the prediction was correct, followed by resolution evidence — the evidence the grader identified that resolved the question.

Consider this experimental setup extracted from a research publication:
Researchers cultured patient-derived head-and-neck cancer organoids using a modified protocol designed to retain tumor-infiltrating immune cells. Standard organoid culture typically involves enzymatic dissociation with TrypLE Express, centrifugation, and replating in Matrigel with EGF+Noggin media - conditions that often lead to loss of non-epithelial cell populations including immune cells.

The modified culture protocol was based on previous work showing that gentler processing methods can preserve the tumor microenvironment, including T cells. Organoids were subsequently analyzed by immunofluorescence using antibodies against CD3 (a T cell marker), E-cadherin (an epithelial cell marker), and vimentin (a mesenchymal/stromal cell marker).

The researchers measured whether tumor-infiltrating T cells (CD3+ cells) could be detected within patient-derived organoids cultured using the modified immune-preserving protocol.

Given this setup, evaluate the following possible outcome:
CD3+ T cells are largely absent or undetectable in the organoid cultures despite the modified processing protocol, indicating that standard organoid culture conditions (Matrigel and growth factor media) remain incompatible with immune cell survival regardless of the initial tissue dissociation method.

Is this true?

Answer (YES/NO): NO